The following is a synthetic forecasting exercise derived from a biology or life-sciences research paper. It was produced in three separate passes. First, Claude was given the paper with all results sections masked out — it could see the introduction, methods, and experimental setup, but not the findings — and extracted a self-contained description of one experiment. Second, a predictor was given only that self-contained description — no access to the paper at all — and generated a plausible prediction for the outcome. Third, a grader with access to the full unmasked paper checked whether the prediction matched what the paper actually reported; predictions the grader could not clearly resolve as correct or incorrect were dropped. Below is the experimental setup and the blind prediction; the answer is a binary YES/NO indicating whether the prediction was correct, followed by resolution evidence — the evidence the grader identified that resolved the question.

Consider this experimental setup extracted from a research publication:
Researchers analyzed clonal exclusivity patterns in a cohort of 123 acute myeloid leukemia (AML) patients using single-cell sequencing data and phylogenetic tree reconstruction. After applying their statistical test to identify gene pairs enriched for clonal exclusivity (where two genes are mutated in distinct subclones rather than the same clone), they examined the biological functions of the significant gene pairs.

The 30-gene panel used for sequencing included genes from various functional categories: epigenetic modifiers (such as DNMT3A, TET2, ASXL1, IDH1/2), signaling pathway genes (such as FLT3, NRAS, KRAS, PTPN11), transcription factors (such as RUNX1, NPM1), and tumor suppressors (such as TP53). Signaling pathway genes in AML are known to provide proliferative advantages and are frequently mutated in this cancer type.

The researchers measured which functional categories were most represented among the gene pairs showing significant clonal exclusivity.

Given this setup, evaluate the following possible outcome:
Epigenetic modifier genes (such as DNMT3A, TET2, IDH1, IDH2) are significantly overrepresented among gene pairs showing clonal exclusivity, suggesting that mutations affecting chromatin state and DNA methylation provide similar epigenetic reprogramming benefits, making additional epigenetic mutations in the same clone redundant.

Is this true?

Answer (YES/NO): NO